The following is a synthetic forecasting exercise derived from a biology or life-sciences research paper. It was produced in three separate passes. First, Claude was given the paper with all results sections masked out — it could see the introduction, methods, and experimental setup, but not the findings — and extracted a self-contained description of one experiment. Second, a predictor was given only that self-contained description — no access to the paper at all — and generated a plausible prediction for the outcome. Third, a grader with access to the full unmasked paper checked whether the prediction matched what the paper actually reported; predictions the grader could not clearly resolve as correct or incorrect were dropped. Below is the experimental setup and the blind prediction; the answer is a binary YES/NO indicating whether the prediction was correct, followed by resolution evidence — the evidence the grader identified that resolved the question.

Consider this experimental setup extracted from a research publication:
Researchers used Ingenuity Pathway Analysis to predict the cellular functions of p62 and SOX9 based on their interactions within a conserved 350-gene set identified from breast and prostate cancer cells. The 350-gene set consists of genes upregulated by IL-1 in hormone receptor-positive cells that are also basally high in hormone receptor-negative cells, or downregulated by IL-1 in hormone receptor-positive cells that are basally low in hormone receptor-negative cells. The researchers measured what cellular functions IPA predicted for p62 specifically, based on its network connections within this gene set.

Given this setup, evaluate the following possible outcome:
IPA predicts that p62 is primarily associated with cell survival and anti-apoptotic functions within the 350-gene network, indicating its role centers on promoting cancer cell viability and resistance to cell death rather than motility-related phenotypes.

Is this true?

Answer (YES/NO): NO